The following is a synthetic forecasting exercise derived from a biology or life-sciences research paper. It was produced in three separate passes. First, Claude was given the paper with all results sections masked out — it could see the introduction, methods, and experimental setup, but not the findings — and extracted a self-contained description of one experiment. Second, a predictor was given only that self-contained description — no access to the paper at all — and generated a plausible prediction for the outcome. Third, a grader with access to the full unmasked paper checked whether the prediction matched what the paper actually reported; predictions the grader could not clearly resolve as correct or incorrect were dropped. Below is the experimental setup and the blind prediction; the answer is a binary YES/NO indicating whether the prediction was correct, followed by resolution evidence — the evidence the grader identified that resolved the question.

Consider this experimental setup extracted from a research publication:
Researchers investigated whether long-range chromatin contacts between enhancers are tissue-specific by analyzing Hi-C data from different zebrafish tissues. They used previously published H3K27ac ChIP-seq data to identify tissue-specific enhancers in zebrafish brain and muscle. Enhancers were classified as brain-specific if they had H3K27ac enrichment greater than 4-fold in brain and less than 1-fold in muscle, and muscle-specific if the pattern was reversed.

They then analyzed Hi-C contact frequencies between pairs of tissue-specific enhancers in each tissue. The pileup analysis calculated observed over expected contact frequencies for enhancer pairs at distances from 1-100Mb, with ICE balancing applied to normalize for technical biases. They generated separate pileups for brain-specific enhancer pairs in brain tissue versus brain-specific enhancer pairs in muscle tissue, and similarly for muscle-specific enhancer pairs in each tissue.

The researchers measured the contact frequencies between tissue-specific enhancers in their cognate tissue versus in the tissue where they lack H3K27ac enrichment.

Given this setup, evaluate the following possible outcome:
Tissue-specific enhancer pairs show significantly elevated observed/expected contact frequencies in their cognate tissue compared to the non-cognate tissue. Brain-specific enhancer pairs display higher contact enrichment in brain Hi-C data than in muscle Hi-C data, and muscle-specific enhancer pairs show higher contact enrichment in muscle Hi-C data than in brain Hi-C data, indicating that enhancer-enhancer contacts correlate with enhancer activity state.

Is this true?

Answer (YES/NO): YES